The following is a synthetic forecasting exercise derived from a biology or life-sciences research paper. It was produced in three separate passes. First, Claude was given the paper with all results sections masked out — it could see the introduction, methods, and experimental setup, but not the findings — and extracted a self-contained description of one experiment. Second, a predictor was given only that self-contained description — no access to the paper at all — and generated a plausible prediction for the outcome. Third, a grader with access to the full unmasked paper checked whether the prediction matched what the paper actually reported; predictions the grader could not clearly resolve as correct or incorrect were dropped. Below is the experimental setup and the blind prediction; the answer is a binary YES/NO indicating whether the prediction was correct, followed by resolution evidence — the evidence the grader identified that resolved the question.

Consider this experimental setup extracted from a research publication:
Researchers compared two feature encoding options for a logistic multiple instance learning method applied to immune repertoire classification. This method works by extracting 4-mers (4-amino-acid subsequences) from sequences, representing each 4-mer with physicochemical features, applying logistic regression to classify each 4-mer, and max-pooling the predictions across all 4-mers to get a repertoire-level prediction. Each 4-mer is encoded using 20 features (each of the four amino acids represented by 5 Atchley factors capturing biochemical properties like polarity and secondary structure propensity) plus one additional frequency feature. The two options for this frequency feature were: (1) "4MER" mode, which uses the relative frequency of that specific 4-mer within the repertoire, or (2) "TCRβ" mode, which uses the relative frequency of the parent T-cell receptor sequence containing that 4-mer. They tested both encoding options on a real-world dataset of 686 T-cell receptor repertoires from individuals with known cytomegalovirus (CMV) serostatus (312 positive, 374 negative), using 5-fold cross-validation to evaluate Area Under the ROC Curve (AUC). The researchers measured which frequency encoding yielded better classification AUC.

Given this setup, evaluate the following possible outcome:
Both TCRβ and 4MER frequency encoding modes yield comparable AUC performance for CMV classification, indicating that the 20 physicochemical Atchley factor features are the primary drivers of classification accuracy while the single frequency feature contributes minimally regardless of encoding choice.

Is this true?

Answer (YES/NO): NO